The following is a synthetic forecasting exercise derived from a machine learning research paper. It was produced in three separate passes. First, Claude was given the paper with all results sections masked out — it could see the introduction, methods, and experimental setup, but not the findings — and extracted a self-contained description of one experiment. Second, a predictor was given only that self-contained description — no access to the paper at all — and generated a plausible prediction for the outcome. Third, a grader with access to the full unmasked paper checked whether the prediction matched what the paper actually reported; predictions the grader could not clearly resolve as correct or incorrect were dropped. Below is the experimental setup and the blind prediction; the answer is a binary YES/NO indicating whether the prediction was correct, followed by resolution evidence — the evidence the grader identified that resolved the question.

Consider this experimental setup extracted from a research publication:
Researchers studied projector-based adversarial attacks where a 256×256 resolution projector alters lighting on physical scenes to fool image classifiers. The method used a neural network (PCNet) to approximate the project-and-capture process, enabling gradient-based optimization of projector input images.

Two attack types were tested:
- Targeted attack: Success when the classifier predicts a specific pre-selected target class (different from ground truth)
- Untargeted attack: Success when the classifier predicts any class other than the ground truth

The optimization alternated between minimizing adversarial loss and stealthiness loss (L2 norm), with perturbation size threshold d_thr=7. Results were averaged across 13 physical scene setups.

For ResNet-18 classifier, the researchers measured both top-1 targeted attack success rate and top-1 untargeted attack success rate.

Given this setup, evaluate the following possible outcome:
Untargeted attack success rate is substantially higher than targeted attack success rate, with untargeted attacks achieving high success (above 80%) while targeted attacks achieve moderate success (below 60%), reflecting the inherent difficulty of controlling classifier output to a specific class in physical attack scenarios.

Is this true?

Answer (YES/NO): NO